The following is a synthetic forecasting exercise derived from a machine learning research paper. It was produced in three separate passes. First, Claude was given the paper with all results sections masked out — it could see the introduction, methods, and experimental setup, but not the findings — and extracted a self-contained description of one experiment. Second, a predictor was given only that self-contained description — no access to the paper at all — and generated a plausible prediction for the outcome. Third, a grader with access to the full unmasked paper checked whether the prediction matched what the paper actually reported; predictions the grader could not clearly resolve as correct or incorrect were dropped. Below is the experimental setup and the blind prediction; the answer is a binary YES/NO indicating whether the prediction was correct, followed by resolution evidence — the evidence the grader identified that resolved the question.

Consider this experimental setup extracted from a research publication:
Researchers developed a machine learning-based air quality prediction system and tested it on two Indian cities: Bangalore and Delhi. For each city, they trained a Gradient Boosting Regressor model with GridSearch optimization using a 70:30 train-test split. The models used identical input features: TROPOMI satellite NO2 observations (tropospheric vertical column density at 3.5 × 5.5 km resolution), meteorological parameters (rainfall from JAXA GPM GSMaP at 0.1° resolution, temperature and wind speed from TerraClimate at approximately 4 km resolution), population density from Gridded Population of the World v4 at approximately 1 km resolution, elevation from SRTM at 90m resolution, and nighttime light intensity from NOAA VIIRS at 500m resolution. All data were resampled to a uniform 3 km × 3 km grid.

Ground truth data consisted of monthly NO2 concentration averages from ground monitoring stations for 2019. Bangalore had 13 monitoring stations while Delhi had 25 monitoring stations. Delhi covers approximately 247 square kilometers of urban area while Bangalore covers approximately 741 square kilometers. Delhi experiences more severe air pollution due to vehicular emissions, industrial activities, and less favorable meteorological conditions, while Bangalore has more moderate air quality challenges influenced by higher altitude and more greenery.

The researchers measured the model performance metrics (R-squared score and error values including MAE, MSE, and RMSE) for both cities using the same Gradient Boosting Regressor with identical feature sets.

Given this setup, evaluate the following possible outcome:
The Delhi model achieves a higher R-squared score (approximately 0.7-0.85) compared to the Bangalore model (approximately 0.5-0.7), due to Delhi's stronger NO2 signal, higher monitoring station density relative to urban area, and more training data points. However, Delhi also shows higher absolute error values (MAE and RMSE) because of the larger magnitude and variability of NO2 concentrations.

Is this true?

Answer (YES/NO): NO